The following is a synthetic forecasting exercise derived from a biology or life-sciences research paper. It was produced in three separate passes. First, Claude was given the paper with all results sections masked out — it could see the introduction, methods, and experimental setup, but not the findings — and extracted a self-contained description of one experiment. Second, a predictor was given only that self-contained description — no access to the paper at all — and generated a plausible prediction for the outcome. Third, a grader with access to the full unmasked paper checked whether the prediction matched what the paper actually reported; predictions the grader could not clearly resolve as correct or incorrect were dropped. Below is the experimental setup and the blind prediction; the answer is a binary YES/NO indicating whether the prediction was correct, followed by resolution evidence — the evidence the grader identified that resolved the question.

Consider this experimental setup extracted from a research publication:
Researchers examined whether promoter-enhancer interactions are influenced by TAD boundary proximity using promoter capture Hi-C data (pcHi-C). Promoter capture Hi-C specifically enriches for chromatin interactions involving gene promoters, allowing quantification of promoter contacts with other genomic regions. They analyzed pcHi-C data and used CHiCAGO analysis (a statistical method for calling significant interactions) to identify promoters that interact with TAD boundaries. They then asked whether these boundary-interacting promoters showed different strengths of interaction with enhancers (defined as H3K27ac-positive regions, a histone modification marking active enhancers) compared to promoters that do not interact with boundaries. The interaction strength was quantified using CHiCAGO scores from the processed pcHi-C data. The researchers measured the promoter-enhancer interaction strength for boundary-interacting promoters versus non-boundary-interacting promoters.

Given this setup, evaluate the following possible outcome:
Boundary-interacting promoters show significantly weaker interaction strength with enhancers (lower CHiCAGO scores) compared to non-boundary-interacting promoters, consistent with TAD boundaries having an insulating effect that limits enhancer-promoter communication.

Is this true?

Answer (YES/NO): NO